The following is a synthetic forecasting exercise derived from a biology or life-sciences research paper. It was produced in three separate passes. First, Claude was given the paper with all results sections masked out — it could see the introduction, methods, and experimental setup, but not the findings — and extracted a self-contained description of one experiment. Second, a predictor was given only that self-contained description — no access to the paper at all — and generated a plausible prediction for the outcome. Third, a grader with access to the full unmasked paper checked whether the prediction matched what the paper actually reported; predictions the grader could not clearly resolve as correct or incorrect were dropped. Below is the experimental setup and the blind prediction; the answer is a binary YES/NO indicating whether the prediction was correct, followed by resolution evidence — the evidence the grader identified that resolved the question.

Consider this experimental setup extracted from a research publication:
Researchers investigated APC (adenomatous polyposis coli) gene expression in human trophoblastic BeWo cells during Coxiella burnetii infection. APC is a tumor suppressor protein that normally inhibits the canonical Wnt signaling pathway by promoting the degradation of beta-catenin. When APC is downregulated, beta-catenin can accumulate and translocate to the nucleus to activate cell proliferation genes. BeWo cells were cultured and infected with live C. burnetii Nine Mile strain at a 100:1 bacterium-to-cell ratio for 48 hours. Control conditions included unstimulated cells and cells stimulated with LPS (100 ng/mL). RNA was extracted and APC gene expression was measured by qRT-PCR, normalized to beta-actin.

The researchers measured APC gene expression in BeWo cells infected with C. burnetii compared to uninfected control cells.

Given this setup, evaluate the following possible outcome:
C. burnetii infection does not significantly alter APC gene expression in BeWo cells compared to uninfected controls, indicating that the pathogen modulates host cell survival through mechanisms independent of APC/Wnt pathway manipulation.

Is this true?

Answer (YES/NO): NO